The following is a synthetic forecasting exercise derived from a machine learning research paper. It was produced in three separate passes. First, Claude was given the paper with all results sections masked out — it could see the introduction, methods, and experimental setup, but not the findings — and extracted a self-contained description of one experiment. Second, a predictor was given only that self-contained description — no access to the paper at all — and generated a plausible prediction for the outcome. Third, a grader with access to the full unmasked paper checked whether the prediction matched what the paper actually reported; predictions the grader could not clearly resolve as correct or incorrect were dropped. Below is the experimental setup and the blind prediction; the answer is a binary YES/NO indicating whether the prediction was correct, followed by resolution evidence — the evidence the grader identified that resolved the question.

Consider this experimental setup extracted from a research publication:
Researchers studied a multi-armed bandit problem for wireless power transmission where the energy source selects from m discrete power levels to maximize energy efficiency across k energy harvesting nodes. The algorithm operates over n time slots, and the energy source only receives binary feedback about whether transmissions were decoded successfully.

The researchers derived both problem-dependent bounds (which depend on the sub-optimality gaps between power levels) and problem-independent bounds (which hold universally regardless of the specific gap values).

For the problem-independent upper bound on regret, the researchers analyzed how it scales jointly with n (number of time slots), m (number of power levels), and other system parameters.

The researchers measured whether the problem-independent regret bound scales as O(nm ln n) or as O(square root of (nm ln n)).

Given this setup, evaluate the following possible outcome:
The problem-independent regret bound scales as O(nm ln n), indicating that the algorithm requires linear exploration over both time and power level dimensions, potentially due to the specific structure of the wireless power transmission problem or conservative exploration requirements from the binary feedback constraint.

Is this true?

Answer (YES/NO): NO